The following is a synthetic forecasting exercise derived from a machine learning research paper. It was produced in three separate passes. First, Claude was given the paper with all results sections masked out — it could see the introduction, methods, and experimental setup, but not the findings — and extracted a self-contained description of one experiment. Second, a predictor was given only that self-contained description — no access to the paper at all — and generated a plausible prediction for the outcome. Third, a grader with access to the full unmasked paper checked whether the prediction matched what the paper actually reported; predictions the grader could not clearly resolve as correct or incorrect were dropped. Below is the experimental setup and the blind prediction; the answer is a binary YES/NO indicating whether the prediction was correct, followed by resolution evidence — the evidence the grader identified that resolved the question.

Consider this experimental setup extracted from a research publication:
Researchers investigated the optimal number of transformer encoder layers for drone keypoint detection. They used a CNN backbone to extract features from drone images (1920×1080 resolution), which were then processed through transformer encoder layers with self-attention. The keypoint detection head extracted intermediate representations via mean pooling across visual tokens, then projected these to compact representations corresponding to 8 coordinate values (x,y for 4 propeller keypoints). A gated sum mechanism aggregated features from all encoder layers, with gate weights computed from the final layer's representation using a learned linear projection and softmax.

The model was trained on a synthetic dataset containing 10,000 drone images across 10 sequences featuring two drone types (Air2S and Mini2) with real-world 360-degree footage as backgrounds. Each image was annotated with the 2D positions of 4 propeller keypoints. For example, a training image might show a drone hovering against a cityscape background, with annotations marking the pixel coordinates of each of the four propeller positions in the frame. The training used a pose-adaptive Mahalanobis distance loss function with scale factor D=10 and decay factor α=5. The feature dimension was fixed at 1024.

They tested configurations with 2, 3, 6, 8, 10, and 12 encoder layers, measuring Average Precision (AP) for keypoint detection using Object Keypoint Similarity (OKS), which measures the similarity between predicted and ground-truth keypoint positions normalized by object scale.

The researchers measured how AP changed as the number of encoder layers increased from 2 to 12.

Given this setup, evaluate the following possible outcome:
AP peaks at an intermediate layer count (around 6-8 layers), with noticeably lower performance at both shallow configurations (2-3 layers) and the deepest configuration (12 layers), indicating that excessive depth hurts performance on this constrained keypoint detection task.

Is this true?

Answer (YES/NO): YES